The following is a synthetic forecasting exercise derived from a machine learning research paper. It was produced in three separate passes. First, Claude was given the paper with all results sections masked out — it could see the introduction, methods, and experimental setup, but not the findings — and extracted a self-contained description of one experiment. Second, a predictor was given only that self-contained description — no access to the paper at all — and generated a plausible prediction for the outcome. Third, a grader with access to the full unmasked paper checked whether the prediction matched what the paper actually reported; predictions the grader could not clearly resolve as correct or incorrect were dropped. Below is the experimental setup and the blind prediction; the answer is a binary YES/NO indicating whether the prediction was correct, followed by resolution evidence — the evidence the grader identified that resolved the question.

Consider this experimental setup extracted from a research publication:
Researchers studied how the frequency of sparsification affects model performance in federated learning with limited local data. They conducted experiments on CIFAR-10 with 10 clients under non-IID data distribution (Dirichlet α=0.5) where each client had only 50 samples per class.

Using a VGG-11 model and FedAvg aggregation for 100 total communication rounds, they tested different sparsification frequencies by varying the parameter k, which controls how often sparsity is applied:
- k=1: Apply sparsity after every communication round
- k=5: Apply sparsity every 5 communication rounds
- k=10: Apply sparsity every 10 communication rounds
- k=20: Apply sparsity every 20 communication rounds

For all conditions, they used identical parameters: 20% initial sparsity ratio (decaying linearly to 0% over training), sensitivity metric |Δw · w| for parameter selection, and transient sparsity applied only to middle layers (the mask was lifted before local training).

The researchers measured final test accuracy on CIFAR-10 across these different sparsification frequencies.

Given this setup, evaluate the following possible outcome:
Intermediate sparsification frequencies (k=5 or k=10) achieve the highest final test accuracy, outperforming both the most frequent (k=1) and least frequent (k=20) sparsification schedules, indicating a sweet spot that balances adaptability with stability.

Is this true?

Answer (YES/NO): YES